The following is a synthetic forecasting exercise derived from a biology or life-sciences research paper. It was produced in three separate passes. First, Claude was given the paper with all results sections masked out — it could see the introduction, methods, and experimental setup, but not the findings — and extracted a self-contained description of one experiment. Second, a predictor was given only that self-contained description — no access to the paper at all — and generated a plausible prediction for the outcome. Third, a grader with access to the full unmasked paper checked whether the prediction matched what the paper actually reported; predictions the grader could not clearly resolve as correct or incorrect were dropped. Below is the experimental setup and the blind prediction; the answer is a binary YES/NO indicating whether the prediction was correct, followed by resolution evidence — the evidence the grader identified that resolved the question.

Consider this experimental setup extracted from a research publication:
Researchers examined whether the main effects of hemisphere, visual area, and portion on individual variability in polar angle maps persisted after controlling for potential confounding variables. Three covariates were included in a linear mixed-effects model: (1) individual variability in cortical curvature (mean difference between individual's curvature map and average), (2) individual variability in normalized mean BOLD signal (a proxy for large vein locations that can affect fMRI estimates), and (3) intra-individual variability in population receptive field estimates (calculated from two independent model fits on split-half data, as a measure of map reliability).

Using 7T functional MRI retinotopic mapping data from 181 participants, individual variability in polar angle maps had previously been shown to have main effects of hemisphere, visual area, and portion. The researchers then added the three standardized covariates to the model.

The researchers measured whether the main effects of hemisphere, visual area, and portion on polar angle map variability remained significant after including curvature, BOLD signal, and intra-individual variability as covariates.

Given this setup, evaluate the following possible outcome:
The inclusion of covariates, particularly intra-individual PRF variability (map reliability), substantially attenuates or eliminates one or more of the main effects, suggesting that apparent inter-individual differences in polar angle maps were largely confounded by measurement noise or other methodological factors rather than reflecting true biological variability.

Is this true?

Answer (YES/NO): NO